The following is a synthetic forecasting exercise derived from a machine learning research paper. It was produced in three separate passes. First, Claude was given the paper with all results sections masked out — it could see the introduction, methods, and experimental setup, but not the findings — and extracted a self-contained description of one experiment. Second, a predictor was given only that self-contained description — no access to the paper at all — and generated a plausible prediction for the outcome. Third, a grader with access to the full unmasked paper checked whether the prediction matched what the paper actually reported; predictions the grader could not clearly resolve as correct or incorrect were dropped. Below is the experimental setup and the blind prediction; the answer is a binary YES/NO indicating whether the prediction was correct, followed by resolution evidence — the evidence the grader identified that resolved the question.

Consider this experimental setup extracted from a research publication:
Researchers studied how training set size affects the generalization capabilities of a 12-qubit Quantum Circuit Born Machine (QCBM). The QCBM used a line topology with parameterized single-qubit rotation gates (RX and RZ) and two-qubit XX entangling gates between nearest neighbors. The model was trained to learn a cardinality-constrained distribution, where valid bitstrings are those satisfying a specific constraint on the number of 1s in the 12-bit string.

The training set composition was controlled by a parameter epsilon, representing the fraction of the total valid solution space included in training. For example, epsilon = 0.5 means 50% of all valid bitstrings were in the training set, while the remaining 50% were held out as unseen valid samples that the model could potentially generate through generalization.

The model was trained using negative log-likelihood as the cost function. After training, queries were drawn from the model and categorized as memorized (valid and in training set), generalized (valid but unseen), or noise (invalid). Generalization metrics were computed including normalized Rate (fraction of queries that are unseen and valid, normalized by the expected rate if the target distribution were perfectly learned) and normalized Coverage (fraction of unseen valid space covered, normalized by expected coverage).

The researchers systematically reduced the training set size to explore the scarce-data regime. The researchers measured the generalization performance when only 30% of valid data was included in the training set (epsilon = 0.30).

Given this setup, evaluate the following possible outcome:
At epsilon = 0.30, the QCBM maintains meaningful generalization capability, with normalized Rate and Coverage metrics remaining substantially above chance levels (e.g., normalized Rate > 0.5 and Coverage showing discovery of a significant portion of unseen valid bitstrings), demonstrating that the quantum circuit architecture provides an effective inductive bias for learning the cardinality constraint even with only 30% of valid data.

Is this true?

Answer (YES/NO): YES